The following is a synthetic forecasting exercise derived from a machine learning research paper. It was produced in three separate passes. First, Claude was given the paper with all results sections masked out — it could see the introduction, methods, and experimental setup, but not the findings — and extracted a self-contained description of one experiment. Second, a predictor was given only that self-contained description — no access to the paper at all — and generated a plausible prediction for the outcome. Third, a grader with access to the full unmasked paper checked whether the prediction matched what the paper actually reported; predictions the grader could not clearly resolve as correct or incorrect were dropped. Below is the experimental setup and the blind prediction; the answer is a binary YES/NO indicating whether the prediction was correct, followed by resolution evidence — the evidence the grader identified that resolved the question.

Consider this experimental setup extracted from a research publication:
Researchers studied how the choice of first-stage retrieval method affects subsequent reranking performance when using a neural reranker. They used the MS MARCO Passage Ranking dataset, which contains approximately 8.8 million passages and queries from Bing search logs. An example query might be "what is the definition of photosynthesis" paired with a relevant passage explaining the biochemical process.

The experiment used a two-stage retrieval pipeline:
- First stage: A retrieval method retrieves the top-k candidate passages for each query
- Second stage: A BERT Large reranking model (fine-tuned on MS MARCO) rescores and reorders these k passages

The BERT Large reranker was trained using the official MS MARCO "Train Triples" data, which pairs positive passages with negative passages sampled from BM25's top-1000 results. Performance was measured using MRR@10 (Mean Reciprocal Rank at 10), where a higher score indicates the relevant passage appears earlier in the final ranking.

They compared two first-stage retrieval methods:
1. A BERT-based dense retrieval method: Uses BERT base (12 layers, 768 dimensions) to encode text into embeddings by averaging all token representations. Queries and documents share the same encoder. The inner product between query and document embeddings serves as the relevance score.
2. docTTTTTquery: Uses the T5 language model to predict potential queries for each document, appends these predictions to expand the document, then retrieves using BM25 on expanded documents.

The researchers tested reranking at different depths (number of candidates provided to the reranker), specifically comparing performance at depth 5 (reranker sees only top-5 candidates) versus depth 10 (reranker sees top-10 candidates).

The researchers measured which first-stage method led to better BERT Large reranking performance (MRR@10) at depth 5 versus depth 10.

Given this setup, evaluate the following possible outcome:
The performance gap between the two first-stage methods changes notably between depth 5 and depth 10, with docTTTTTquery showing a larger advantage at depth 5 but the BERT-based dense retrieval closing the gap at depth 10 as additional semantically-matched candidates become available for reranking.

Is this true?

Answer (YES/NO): NO